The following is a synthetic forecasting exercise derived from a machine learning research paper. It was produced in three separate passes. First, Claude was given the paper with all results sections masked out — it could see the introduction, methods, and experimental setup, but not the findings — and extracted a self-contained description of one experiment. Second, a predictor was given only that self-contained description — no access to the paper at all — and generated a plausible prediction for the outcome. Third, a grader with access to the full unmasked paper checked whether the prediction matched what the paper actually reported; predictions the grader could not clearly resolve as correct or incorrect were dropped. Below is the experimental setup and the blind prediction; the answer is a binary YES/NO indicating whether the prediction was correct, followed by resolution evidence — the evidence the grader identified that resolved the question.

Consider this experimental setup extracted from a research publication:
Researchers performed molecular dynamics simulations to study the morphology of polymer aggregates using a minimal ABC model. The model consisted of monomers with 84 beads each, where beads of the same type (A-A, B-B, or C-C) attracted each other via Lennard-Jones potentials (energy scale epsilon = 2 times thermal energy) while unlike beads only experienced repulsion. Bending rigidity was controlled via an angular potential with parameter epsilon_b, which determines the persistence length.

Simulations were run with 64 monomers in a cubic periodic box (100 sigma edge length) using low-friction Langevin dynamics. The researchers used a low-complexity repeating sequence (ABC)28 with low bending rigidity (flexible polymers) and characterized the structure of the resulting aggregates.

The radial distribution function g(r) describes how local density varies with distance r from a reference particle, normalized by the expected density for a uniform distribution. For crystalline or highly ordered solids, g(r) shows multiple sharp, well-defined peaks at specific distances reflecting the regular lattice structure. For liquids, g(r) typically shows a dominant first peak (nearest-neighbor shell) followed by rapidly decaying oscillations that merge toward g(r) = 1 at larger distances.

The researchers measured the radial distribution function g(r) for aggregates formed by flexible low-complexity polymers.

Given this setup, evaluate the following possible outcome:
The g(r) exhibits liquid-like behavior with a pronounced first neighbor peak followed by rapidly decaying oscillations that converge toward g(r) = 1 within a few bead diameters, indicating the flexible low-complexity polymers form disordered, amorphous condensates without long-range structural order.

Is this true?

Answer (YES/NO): NO